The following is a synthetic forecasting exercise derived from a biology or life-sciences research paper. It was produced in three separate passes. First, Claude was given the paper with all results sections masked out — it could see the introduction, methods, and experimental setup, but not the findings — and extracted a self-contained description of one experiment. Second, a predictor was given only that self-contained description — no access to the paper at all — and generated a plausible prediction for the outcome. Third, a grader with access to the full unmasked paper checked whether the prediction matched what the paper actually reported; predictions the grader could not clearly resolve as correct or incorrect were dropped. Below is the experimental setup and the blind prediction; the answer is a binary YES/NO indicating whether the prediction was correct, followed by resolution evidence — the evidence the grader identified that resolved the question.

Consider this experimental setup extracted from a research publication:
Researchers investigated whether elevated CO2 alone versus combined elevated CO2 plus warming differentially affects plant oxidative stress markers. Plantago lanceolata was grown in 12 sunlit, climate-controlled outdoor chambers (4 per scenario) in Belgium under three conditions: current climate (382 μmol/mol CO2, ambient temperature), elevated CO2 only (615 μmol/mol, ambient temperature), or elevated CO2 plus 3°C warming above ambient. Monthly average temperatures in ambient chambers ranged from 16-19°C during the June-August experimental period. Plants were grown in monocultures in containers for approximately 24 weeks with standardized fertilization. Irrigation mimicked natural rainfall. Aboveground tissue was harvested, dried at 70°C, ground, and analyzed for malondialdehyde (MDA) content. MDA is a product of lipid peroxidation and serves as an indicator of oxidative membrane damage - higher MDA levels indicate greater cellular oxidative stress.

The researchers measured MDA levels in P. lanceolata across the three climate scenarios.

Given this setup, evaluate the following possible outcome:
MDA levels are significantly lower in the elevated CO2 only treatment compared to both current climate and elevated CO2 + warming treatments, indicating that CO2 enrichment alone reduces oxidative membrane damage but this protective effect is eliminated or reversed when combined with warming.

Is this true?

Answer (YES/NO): NO